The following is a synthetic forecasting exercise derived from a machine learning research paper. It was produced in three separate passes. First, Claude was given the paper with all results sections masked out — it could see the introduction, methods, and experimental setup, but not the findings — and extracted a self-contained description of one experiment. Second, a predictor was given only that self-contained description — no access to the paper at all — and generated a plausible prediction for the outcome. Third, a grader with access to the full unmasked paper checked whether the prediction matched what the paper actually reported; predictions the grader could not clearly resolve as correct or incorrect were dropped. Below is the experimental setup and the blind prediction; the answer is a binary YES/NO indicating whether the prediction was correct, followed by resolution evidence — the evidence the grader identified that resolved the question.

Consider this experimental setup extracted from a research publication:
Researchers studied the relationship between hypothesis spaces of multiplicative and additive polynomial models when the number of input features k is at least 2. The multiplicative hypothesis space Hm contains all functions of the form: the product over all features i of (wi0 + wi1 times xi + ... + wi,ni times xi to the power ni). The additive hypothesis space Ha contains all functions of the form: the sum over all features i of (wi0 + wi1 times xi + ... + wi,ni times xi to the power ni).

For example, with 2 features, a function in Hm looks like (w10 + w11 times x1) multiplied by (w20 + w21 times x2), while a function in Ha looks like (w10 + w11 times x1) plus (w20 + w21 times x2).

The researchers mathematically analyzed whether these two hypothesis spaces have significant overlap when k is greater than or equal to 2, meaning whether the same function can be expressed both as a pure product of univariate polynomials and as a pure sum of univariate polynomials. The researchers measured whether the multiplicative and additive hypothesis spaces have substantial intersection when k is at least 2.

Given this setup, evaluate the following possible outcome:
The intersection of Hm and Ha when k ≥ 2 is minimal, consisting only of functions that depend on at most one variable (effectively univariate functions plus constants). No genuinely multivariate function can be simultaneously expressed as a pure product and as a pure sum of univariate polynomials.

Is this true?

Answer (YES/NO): YES